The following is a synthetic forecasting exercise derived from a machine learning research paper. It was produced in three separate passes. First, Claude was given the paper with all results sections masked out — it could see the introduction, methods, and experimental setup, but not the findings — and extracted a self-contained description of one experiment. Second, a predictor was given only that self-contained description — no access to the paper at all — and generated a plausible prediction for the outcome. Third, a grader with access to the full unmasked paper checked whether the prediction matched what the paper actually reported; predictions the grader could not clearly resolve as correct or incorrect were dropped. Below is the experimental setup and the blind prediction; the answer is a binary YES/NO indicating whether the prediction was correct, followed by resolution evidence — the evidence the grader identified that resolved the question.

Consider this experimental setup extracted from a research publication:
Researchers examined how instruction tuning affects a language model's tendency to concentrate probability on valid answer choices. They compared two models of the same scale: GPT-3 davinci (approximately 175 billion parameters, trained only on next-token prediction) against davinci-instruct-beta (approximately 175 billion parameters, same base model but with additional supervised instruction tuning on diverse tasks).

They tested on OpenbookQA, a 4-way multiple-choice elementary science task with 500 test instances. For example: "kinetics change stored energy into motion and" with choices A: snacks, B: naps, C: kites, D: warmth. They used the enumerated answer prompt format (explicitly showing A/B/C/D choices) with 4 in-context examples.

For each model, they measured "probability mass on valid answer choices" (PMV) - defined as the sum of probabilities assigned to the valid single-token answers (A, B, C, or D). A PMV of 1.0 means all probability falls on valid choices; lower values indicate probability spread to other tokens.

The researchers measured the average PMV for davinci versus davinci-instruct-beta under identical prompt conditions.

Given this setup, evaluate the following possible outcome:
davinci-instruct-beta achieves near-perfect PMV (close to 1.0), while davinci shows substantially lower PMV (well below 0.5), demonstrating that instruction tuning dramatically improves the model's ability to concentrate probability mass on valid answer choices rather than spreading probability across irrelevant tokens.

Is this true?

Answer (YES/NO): NO